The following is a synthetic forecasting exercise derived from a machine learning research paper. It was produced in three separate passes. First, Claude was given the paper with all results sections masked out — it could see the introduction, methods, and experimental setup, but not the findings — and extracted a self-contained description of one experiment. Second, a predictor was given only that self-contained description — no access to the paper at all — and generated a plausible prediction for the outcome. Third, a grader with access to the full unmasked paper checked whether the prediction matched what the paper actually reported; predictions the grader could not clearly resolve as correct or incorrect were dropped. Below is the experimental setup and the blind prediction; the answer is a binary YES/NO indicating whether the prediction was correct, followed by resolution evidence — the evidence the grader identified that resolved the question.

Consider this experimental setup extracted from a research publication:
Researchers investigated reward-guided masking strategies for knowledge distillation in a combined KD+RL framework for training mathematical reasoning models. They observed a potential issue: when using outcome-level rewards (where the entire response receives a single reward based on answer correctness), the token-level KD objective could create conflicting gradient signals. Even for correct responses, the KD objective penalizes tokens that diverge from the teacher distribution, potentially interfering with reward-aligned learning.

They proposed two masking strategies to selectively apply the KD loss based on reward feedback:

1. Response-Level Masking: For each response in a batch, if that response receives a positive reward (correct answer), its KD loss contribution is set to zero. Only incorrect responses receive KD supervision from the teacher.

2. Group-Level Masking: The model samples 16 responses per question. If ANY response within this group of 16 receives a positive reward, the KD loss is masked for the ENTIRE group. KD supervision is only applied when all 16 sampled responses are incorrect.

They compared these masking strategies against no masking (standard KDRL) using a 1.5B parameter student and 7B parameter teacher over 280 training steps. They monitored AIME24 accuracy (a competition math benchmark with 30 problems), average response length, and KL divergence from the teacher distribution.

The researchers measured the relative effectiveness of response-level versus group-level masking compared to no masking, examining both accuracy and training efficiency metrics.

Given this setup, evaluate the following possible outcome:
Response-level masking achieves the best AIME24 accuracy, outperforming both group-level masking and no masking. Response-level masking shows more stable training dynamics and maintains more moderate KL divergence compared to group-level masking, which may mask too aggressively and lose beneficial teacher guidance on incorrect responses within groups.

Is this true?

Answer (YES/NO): NO